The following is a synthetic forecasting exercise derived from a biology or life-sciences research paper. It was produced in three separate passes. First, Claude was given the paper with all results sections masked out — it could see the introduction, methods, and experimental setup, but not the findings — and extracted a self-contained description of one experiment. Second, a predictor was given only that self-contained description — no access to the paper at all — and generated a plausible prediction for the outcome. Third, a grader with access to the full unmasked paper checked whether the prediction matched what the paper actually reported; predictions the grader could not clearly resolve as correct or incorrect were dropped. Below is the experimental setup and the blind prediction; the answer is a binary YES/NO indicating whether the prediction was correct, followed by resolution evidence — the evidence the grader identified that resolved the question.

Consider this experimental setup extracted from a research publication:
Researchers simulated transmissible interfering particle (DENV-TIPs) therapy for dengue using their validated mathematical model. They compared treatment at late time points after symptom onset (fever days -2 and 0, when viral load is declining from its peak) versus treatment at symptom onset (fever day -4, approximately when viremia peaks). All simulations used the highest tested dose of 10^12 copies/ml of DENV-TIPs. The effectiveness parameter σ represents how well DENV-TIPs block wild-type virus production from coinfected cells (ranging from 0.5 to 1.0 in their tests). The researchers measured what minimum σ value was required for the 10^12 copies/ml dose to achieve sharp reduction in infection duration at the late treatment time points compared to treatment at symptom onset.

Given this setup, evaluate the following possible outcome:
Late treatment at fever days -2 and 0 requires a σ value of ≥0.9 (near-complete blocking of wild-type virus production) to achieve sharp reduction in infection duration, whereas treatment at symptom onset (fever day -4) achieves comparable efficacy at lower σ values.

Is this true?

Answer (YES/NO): NO